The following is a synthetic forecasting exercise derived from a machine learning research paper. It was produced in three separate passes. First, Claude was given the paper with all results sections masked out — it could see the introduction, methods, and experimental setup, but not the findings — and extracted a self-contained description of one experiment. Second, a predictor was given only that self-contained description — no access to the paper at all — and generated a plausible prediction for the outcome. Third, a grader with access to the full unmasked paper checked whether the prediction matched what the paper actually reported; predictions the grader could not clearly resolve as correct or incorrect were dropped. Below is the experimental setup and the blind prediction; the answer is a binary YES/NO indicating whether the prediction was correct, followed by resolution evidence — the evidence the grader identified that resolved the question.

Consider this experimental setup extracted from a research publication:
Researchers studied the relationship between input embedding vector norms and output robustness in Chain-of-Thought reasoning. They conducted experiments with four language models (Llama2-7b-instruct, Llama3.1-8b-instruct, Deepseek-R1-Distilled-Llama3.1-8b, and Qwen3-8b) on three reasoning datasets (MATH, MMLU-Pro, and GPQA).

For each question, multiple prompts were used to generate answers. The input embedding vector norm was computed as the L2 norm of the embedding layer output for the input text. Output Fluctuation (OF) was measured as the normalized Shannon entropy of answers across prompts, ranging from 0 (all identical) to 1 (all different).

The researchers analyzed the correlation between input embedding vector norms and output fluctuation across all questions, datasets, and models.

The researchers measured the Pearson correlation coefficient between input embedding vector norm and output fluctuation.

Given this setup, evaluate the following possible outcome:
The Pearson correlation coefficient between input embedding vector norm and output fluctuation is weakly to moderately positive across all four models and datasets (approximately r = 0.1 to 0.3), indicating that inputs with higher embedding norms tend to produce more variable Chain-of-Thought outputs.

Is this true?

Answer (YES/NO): NO